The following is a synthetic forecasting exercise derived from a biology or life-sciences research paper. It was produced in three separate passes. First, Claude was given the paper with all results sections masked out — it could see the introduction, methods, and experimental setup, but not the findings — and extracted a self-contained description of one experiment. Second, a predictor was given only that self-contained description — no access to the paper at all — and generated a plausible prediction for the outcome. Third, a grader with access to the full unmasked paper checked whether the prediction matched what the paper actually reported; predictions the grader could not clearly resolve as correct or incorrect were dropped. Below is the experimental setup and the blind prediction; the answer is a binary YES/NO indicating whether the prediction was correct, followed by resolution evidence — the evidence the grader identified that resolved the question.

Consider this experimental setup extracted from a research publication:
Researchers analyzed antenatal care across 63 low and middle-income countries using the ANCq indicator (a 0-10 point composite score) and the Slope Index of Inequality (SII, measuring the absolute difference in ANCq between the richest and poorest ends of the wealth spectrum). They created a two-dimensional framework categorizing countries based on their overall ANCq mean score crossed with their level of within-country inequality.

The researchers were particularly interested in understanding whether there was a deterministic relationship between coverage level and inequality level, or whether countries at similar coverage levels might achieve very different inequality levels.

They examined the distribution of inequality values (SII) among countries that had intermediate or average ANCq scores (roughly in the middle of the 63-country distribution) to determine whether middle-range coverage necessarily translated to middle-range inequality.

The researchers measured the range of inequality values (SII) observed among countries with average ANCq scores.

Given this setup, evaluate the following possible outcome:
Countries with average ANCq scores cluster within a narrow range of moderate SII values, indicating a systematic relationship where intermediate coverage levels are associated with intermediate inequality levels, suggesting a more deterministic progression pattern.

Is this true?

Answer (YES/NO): NO